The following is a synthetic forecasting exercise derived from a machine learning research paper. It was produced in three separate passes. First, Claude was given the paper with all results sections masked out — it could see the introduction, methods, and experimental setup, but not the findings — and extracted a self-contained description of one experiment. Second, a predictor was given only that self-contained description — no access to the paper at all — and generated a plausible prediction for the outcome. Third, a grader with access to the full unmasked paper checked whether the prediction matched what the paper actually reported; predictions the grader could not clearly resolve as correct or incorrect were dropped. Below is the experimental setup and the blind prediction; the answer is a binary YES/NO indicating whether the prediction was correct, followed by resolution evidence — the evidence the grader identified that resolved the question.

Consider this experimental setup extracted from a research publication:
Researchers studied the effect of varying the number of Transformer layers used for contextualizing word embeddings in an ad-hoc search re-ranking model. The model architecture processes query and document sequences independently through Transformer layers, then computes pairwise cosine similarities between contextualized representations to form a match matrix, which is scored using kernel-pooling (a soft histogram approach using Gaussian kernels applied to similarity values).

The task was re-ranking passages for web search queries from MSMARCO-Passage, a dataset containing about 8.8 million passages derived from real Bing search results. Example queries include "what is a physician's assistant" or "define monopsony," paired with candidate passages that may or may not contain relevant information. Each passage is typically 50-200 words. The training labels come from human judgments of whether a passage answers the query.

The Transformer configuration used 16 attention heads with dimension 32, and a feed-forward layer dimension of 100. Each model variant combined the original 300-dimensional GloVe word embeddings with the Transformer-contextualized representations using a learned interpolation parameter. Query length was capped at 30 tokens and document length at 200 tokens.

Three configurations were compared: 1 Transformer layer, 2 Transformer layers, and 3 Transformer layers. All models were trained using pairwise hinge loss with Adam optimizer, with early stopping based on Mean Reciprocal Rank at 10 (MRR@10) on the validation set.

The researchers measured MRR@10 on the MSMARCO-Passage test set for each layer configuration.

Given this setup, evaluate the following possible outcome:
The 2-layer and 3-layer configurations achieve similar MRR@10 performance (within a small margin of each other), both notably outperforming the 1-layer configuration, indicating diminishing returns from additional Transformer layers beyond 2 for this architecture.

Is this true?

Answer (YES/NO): NO